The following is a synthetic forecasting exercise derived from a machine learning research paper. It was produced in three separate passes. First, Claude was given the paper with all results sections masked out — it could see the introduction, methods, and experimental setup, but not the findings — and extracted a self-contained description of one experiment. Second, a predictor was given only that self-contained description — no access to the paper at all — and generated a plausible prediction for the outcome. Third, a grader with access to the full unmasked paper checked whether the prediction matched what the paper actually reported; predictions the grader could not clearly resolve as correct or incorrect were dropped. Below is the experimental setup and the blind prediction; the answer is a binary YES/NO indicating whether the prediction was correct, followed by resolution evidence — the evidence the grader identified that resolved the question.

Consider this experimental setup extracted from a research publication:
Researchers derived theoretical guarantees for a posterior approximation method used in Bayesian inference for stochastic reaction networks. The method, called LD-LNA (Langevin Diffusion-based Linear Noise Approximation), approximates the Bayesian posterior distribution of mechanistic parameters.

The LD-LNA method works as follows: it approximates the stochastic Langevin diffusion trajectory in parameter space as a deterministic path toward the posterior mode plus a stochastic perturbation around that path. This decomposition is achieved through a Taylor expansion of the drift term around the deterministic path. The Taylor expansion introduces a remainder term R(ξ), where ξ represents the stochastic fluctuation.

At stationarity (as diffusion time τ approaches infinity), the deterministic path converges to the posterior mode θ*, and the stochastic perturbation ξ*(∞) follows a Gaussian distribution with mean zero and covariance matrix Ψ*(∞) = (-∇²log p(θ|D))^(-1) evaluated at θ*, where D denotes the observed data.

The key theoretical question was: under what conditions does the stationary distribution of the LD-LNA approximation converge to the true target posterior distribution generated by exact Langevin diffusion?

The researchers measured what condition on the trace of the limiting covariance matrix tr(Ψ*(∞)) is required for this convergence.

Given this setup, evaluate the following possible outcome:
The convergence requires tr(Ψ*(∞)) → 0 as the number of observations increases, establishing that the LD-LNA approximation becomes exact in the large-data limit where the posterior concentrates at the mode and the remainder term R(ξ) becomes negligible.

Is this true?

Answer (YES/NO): YES